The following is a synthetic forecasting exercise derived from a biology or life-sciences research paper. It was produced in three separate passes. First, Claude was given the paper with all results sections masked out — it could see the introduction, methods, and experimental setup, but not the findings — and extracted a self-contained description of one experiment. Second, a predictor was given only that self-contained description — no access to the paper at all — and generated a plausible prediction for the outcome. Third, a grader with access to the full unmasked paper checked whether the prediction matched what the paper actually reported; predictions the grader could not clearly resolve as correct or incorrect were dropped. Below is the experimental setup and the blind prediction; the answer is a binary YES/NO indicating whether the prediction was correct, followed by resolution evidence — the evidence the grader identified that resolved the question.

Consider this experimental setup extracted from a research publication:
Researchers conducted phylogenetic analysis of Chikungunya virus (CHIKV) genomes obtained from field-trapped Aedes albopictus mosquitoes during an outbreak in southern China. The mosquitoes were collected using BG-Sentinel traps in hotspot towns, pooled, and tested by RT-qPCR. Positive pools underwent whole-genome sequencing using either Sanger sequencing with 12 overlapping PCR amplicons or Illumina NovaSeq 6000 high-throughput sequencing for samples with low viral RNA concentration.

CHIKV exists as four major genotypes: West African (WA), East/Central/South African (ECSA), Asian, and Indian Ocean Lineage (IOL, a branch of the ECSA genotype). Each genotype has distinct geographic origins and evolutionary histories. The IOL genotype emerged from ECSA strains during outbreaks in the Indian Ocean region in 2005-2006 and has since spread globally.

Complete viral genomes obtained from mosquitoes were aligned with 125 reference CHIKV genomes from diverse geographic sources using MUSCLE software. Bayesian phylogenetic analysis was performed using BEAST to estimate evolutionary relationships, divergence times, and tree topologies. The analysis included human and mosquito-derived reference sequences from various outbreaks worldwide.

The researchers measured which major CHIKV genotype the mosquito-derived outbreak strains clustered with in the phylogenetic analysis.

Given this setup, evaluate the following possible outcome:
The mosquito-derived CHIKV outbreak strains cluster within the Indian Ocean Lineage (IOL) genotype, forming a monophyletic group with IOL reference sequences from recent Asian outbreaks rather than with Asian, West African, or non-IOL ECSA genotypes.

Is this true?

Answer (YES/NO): NO